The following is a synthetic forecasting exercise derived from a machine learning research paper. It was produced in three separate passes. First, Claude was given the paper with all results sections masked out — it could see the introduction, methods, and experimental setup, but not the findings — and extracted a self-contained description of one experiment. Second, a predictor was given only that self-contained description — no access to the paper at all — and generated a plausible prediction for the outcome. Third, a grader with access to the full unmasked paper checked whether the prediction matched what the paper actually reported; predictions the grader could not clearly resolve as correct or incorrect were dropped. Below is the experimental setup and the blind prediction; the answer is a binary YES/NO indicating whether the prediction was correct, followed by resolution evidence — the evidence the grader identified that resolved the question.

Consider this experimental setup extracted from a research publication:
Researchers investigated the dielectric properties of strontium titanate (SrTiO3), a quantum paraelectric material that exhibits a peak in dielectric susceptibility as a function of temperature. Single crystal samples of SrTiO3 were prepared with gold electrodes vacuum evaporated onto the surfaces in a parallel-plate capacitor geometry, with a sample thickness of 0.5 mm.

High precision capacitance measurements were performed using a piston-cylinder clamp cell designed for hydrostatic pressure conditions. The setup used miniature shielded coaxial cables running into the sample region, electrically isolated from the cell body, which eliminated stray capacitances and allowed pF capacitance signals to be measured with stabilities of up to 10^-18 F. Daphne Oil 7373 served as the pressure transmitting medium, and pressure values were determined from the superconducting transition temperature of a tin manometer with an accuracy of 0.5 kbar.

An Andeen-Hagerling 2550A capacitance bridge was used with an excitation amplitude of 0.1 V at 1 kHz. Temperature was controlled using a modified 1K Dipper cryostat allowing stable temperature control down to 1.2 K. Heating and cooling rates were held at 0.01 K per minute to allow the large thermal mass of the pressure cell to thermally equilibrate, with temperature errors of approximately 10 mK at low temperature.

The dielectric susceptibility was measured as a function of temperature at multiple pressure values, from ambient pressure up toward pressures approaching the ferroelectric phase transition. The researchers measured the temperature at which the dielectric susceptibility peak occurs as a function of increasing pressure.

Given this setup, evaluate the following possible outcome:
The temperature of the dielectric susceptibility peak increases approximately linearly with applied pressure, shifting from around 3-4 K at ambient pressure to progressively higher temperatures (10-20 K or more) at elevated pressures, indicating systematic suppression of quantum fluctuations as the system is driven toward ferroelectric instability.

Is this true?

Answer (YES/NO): NO